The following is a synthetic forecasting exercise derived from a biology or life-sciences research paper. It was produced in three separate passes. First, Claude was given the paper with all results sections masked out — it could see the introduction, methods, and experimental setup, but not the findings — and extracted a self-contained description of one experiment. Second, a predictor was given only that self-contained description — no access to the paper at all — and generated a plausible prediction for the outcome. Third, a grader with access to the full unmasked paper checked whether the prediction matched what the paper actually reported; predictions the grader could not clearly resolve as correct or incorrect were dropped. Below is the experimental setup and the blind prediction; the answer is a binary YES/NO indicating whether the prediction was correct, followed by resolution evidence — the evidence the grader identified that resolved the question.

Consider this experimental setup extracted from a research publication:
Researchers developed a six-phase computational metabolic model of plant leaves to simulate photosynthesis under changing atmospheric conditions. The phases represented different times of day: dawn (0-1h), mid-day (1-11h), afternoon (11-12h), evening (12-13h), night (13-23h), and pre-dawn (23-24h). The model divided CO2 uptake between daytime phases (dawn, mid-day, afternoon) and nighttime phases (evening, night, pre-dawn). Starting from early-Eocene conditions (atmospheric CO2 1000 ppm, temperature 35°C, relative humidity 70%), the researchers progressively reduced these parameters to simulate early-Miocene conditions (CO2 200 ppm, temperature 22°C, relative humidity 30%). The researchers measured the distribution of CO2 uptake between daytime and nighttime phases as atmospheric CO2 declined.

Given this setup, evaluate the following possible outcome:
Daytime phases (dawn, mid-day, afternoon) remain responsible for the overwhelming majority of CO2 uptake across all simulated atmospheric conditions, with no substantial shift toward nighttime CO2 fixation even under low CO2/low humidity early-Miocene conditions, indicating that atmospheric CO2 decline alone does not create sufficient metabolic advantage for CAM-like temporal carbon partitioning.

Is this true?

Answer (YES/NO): NO